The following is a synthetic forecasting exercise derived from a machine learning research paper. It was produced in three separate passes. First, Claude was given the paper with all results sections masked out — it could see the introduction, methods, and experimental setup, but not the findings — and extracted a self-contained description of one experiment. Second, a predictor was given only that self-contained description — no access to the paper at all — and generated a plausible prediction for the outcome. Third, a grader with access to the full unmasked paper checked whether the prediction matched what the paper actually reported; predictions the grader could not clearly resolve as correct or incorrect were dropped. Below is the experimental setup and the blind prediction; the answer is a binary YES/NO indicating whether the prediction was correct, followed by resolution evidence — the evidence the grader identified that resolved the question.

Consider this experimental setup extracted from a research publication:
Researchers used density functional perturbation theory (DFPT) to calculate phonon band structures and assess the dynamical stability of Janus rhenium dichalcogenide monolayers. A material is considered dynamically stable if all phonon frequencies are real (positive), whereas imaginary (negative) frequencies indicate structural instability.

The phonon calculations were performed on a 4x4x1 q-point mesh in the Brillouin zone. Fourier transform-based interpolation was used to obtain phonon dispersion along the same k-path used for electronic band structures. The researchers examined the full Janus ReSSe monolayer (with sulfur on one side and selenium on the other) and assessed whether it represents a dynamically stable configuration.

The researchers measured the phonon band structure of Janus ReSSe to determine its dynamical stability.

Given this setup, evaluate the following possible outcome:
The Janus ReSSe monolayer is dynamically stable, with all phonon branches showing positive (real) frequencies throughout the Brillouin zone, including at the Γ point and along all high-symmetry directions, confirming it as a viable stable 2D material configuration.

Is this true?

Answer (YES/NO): YES